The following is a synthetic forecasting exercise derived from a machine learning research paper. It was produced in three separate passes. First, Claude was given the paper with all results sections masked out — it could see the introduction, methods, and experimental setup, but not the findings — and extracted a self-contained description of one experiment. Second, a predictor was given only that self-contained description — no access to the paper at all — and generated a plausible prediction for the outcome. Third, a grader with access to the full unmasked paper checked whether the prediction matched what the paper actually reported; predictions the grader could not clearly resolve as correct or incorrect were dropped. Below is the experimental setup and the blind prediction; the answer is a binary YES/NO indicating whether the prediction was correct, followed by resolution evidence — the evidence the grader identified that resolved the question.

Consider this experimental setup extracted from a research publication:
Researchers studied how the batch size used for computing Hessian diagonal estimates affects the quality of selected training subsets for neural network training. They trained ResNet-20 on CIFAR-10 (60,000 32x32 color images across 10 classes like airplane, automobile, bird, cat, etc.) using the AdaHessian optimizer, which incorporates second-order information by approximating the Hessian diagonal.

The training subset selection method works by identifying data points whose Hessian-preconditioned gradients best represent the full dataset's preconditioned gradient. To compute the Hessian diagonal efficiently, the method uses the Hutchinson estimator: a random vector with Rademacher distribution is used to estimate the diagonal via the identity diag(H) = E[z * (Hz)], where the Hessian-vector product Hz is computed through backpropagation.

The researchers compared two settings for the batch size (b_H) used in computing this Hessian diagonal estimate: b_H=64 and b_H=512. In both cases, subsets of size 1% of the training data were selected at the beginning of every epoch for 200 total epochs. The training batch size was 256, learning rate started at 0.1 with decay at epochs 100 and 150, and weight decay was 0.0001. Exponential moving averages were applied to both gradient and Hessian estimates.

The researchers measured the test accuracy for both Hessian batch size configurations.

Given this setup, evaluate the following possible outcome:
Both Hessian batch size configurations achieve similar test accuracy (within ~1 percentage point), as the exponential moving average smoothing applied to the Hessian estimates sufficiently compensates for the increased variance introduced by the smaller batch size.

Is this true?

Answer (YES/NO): NO